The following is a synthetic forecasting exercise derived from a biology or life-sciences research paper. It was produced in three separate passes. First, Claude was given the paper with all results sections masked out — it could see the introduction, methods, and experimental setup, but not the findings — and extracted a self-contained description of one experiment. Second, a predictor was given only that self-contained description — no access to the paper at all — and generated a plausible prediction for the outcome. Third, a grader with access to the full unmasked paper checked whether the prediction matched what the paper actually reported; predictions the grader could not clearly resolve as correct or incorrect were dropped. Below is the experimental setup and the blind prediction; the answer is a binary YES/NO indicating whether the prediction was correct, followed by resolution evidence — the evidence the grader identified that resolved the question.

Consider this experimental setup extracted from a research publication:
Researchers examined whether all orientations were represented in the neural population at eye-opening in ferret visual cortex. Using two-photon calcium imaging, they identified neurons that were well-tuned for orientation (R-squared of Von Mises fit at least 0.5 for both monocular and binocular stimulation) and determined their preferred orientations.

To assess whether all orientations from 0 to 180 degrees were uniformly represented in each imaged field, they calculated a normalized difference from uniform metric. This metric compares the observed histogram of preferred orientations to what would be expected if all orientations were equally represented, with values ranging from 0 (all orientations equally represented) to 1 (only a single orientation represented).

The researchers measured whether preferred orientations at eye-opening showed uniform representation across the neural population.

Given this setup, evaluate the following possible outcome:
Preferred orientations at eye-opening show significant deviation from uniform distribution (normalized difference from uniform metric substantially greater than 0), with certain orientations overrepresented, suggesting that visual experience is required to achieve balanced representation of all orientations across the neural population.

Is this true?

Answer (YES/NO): YES